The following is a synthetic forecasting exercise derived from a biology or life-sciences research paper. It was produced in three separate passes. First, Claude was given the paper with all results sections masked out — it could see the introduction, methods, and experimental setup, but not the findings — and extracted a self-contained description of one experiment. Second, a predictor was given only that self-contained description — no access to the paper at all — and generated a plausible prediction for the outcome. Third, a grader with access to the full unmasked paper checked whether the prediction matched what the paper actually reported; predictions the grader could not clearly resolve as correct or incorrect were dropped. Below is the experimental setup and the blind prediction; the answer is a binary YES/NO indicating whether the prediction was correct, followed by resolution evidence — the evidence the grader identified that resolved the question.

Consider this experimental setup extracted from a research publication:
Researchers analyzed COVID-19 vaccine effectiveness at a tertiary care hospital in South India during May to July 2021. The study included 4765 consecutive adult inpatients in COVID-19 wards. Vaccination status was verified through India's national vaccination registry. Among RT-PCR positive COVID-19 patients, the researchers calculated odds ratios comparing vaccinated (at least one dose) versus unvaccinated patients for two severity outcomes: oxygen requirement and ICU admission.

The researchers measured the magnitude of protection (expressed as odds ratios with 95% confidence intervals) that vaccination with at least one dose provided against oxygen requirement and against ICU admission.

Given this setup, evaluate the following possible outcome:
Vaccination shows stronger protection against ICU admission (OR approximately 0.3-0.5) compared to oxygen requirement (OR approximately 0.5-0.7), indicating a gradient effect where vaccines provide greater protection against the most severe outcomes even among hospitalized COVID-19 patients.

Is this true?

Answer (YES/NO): NO